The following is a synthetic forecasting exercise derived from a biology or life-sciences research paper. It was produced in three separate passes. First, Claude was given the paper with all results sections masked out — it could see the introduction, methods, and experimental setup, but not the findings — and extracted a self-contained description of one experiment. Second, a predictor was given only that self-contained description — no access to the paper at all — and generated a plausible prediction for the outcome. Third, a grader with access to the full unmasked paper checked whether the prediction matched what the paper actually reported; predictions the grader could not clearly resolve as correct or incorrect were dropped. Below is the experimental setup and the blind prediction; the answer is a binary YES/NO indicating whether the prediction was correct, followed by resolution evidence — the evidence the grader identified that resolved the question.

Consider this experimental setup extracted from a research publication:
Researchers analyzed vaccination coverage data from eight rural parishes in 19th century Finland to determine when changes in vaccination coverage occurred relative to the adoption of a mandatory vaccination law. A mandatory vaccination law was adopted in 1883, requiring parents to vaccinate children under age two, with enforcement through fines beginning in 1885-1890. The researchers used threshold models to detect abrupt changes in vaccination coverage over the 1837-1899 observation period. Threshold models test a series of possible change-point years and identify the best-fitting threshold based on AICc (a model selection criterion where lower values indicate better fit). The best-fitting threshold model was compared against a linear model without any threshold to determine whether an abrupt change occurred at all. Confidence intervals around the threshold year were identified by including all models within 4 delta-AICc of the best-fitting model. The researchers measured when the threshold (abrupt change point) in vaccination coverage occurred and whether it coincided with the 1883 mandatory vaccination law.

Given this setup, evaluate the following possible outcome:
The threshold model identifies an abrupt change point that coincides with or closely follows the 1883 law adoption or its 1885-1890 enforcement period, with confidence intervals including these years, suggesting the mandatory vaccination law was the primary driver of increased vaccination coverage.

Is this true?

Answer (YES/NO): NO